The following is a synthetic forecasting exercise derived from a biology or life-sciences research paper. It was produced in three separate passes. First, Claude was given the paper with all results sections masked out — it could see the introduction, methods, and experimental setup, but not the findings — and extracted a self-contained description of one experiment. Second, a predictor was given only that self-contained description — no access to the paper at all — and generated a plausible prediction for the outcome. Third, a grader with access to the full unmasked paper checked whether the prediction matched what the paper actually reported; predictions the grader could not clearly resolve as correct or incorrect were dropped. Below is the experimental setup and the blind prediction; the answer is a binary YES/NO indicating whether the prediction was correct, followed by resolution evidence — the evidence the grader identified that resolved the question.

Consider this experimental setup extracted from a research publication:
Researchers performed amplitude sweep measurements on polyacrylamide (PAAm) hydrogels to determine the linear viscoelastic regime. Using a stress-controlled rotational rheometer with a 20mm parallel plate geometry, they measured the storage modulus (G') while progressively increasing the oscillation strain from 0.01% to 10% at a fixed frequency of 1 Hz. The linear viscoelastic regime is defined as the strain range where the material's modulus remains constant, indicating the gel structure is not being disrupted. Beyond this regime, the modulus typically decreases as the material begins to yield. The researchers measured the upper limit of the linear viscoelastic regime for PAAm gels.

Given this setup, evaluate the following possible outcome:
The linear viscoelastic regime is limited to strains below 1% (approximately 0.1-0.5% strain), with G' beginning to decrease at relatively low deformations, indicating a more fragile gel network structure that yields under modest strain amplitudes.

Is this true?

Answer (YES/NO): NO